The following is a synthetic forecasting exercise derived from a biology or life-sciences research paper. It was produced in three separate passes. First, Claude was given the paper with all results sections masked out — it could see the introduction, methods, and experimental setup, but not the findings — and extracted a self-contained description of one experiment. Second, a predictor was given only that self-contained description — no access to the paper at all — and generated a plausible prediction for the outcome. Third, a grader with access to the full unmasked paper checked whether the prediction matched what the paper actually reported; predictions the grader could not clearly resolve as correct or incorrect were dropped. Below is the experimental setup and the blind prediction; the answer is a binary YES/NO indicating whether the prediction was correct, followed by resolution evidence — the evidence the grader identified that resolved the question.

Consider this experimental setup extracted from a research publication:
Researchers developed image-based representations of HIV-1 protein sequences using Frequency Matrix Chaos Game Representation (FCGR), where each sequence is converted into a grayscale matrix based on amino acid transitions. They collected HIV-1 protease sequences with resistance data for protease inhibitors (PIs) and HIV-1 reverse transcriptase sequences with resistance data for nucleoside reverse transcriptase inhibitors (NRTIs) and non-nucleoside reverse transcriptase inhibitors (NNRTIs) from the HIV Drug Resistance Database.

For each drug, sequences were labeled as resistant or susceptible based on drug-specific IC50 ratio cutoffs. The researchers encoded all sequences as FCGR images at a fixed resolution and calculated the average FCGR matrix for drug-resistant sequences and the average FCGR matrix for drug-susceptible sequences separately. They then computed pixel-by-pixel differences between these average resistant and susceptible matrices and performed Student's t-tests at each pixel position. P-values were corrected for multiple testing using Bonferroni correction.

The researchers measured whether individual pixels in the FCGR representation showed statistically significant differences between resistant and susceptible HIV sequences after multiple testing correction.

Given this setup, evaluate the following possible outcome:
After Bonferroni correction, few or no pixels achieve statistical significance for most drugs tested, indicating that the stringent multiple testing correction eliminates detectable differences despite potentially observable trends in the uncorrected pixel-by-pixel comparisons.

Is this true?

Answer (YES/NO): NO